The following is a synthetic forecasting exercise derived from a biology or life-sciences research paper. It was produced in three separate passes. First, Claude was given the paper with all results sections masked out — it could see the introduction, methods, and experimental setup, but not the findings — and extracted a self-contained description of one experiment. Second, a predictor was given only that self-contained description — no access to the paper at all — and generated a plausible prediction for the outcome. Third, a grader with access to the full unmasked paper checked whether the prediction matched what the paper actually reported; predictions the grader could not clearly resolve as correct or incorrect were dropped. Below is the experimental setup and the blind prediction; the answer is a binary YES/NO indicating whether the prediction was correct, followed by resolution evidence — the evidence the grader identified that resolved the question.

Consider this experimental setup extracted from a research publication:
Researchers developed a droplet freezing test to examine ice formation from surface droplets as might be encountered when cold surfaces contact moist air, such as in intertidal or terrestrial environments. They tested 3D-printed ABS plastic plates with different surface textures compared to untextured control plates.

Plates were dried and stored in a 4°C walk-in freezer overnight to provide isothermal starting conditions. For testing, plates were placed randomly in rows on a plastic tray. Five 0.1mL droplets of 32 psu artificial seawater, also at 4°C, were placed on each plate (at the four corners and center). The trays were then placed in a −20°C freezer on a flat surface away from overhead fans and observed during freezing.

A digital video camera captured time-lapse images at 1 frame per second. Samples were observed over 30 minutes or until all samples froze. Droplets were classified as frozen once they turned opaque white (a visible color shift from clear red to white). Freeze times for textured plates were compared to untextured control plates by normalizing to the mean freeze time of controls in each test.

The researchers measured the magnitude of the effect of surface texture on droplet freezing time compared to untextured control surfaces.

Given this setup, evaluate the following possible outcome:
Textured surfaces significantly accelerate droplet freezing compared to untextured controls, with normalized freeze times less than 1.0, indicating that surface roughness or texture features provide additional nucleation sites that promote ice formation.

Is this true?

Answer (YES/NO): NO